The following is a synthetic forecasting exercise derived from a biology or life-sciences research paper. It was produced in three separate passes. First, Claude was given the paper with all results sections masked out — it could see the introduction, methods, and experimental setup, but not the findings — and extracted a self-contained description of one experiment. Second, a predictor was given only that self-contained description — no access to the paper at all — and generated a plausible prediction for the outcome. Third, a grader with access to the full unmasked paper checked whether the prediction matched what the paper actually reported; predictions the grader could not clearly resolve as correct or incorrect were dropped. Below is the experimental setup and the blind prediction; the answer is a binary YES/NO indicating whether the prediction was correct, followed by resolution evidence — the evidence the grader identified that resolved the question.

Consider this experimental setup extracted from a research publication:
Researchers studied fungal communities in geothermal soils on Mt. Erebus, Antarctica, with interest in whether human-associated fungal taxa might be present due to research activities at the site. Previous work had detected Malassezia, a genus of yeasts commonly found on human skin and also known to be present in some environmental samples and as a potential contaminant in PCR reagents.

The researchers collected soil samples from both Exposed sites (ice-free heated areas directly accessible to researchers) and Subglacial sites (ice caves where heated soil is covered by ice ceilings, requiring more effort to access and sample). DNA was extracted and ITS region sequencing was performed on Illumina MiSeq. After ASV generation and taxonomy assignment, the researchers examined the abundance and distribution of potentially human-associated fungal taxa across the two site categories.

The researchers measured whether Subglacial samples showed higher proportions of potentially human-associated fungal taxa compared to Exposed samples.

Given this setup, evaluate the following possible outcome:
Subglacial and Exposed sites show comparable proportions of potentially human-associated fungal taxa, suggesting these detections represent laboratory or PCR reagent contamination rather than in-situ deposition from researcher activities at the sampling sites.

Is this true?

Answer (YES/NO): NO